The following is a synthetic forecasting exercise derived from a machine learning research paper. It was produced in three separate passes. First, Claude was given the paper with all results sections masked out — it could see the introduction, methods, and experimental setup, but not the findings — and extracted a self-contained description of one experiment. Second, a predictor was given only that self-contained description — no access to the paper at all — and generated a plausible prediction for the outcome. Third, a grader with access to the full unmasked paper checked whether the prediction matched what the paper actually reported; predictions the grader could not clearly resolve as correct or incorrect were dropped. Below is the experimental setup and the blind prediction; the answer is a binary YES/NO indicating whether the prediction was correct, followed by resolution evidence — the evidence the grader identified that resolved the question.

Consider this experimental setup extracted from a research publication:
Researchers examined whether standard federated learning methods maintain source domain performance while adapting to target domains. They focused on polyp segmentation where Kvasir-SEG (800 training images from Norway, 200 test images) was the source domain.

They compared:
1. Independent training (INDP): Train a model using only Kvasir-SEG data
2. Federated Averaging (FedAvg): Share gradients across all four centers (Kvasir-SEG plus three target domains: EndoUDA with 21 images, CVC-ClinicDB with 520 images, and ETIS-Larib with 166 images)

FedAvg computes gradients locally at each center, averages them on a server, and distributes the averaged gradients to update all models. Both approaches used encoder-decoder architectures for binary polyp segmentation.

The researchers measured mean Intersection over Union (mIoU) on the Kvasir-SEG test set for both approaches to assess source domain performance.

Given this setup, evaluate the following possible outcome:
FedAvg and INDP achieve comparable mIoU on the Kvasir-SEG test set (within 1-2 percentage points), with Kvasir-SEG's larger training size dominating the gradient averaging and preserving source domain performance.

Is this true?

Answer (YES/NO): YES